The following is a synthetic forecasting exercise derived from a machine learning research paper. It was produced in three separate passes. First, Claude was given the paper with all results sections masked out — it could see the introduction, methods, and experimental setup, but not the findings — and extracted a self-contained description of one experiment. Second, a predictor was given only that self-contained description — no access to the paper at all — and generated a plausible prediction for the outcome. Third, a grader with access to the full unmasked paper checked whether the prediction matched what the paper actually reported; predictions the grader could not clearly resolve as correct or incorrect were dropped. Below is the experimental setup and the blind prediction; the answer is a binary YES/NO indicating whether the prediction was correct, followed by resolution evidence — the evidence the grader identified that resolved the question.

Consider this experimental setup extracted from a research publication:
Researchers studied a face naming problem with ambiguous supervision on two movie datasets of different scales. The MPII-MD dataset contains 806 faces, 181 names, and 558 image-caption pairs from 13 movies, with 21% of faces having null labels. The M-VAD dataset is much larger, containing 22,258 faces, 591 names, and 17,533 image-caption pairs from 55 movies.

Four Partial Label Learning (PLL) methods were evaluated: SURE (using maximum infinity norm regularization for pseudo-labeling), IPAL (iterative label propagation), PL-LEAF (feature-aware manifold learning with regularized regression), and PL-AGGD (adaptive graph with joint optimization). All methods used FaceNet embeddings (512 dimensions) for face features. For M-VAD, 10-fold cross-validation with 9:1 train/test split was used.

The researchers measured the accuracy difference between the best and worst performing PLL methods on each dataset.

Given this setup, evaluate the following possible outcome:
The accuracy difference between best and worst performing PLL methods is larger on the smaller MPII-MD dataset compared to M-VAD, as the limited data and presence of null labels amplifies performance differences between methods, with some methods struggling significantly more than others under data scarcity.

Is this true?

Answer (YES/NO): YES